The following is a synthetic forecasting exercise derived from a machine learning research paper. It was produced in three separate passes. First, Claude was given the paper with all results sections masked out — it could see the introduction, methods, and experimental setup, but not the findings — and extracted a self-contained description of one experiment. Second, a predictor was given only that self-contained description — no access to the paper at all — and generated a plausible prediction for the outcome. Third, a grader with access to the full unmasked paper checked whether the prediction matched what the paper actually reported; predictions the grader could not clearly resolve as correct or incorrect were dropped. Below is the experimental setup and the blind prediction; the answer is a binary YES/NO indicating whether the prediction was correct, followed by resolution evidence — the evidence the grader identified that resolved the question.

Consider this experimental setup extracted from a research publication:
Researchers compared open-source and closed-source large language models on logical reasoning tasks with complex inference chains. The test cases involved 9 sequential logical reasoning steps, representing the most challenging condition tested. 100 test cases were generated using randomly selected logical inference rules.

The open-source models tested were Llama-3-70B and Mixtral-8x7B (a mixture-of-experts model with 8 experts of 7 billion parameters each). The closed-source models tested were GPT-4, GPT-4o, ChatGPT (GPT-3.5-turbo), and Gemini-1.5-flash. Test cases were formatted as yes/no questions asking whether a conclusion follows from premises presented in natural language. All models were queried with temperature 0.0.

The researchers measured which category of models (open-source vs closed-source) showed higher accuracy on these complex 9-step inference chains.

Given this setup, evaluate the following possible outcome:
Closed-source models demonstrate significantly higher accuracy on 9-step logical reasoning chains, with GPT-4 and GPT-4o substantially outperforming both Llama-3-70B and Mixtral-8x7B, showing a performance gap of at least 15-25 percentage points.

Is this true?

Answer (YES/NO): NO